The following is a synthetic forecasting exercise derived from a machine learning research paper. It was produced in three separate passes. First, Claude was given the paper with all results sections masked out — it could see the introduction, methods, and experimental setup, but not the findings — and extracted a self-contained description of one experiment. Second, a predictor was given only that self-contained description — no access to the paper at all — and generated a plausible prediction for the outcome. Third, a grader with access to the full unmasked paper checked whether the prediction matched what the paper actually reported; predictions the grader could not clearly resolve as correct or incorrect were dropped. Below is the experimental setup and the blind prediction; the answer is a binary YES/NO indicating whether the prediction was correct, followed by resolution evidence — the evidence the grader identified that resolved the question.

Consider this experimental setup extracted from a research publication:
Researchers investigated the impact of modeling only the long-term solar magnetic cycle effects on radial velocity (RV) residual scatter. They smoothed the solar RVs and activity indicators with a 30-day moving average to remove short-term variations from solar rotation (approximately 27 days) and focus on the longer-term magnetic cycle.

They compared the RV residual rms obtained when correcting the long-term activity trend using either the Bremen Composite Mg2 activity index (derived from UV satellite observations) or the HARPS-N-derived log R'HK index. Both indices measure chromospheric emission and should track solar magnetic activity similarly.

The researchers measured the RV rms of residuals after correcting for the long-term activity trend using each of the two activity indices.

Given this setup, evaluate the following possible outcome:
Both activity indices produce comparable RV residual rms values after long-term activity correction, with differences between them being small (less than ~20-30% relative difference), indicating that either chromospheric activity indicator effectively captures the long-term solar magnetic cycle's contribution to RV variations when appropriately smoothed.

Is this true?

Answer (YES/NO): YES